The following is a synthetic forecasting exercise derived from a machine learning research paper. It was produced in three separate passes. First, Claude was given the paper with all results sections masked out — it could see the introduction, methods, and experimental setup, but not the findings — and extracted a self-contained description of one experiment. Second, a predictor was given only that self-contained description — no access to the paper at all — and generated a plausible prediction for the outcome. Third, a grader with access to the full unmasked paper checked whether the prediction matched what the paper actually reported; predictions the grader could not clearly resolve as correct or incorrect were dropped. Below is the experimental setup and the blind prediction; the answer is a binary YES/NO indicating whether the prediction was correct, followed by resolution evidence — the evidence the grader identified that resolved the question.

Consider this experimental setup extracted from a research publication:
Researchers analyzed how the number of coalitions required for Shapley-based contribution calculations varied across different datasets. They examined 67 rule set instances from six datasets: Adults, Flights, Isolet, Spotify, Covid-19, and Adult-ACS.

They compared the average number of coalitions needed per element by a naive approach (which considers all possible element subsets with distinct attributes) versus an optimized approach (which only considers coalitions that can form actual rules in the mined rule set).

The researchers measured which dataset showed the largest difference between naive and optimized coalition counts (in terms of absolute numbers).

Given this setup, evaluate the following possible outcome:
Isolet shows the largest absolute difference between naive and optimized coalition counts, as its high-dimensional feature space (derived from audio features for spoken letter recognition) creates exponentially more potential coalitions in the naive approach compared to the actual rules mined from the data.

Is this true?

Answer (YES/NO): NO